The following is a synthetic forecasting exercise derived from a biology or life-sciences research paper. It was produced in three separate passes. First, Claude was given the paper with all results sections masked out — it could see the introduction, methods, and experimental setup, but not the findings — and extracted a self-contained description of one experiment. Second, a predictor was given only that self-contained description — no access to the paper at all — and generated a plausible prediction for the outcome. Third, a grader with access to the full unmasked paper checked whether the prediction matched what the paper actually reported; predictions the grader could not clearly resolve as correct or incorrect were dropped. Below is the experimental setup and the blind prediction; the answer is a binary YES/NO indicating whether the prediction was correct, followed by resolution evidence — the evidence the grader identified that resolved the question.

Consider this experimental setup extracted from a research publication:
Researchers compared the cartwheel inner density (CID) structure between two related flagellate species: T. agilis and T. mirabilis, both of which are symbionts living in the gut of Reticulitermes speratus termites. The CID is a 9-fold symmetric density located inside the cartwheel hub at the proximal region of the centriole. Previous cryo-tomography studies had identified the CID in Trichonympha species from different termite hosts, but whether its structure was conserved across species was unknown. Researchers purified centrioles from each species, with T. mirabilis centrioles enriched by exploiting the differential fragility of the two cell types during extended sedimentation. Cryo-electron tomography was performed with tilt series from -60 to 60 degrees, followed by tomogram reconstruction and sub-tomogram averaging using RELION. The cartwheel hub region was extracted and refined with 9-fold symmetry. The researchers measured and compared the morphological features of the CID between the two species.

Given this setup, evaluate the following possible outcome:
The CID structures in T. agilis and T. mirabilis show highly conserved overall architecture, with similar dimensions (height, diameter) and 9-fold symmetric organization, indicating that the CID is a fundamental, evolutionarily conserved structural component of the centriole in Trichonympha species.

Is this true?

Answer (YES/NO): NO